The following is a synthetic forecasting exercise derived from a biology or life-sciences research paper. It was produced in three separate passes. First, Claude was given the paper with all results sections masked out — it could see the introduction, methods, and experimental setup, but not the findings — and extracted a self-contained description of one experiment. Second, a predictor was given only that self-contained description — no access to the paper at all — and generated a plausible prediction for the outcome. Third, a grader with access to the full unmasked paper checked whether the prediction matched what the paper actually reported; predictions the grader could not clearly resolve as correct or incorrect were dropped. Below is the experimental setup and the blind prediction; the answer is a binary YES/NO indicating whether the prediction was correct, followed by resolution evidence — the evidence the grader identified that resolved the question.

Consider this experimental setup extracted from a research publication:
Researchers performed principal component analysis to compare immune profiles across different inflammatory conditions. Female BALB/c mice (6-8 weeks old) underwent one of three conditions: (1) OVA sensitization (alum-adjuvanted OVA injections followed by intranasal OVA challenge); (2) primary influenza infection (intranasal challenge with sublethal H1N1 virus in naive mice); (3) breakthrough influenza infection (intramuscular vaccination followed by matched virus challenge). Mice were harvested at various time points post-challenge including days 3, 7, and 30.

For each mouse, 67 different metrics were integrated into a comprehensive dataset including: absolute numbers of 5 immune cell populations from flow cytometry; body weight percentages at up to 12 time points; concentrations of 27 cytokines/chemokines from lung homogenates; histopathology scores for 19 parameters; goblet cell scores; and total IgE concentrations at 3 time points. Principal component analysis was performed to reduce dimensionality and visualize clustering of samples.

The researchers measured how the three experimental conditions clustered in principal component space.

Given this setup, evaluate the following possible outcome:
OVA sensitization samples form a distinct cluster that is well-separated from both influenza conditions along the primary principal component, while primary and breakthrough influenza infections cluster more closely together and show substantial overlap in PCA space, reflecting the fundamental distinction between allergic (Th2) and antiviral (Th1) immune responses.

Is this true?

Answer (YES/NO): NO